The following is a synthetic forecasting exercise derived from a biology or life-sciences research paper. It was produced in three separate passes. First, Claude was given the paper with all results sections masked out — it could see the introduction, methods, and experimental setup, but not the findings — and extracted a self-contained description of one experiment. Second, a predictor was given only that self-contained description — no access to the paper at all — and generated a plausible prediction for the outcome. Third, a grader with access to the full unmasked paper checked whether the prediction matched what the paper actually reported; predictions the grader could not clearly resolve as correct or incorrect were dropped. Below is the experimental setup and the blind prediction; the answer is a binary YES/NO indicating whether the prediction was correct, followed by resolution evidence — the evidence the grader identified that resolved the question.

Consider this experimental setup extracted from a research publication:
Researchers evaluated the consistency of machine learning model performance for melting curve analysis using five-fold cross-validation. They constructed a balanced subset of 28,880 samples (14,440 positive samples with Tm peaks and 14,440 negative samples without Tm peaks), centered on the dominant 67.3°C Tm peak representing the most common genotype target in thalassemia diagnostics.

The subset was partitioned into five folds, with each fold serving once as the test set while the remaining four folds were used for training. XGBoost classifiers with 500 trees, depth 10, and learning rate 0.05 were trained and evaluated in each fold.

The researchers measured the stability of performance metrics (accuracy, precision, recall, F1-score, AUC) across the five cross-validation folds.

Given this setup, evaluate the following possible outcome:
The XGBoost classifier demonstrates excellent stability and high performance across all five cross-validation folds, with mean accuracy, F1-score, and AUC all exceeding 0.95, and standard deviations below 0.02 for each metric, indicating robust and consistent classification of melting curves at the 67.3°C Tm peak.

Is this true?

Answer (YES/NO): YES